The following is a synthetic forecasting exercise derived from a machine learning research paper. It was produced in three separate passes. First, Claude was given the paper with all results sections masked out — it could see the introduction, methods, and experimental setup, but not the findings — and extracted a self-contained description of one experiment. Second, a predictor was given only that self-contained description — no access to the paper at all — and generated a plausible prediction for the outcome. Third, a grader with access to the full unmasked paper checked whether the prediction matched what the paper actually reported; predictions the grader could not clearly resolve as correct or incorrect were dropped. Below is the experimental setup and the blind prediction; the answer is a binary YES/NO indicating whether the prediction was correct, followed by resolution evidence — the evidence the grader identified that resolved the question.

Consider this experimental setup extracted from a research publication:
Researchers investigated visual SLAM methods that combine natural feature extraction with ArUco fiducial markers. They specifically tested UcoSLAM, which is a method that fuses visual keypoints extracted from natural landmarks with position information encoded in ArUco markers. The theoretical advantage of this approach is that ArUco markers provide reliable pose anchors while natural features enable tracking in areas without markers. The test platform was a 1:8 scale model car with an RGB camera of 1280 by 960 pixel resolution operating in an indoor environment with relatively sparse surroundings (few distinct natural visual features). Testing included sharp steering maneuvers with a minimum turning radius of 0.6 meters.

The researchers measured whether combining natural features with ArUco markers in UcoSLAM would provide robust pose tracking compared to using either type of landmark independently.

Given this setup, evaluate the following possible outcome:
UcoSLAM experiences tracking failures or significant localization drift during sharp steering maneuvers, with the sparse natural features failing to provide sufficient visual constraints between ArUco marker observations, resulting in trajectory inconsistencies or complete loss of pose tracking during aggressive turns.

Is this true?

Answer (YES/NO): YES